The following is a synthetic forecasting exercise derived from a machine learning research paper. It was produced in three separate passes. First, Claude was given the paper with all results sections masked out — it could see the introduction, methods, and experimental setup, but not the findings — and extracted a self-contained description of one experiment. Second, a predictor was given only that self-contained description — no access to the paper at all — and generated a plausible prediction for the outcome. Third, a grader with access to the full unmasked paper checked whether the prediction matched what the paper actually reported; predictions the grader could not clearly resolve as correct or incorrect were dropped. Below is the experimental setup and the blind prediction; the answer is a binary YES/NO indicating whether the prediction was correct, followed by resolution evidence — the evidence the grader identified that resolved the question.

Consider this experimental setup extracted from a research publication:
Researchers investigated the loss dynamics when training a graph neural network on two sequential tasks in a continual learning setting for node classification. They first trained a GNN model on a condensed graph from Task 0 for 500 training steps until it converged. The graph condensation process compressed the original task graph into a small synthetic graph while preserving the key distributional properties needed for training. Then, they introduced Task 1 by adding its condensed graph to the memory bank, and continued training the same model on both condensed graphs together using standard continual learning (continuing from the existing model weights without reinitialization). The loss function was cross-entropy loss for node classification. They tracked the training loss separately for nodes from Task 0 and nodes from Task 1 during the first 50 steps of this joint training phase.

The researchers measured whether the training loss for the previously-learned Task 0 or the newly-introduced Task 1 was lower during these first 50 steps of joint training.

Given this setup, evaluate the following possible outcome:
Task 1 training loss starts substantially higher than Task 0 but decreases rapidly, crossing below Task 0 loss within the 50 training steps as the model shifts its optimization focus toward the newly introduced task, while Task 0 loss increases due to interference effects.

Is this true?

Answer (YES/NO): NO